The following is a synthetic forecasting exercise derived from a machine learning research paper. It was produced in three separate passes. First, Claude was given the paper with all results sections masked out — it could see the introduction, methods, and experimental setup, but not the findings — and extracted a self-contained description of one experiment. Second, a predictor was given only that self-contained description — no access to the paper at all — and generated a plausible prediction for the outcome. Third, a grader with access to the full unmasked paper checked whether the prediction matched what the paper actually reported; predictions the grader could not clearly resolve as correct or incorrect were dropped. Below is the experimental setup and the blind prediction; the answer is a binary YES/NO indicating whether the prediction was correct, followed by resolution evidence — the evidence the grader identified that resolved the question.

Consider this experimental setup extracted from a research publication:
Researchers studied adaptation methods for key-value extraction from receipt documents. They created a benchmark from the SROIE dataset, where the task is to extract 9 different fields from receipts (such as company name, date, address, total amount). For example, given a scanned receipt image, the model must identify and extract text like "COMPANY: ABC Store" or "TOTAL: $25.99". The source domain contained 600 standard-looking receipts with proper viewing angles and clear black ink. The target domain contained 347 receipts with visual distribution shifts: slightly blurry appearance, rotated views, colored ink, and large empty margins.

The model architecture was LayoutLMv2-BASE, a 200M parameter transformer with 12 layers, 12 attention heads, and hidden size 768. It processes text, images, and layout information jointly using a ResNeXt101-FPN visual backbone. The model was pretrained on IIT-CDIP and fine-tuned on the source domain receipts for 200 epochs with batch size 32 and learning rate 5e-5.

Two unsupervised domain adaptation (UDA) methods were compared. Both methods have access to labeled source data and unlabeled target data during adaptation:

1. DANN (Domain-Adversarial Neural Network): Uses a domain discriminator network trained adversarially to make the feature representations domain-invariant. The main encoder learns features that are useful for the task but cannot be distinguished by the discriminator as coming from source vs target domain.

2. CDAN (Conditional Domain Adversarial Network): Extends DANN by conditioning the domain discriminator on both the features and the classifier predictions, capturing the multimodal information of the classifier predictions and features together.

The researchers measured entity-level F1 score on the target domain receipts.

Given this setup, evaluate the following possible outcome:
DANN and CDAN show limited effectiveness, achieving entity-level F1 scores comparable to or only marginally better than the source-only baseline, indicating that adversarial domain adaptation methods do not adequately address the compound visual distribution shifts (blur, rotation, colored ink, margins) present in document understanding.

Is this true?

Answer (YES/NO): YES